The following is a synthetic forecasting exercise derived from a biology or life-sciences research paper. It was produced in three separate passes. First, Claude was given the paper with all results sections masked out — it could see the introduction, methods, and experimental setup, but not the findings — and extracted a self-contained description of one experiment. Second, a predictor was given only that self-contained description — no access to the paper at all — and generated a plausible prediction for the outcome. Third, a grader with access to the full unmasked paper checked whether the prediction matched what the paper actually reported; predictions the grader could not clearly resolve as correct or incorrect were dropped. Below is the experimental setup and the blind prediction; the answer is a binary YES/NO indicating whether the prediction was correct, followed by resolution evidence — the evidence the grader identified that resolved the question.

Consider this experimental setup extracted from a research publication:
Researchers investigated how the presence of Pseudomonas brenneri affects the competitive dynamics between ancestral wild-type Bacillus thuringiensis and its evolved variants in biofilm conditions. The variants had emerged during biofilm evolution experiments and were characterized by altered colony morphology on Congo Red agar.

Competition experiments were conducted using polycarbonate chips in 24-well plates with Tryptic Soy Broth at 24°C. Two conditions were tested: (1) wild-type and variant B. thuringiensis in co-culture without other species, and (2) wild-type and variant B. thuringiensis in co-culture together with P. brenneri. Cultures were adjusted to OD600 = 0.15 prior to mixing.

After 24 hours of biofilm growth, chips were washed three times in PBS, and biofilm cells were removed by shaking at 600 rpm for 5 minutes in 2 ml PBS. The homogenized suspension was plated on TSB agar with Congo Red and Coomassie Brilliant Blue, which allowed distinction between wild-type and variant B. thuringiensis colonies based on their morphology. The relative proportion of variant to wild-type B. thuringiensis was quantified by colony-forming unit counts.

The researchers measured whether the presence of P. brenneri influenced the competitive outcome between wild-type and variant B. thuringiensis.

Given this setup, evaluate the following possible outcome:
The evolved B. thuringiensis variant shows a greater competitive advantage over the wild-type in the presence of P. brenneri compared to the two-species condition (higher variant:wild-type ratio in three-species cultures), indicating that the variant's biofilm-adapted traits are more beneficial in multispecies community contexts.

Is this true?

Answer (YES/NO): YES